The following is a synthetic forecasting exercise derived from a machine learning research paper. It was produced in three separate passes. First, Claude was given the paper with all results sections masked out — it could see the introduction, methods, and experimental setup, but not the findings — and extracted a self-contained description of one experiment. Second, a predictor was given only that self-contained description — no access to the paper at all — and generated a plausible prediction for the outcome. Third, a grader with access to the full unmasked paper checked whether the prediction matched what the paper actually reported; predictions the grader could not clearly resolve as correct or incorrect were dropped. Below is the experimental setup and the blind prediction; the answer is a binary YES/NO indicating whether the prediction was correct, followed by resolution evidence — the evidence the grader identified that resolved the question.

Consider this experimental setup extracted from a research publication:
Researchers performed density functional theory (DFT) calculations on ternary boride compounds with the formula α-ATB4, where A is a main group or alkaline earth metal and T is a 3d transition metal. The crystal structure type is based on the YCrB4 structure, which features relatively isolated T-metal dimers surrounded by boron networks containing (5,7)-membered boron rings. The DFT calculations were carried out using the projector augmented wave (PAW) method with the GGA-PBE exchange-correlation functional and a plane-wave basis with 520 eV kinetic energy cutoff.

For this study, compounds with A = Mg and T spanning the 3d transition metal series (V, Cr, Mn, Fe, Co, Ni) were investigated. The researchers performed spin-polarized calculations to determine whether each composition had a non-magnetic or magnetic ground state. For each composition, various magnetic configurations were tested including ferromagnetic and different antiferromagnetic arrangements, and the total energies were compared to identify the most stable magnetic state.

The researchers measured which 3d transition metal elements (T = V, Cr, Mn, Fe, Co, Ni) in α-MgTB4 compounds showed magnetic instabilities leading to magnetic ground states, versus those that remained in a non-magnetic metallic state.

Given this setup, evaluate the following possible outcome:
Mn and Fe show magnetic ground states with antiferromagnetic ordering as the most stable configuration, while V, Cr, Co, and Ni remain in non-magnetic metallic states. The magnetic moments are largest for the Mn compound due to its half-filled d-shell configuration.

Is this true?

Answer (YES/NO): NO